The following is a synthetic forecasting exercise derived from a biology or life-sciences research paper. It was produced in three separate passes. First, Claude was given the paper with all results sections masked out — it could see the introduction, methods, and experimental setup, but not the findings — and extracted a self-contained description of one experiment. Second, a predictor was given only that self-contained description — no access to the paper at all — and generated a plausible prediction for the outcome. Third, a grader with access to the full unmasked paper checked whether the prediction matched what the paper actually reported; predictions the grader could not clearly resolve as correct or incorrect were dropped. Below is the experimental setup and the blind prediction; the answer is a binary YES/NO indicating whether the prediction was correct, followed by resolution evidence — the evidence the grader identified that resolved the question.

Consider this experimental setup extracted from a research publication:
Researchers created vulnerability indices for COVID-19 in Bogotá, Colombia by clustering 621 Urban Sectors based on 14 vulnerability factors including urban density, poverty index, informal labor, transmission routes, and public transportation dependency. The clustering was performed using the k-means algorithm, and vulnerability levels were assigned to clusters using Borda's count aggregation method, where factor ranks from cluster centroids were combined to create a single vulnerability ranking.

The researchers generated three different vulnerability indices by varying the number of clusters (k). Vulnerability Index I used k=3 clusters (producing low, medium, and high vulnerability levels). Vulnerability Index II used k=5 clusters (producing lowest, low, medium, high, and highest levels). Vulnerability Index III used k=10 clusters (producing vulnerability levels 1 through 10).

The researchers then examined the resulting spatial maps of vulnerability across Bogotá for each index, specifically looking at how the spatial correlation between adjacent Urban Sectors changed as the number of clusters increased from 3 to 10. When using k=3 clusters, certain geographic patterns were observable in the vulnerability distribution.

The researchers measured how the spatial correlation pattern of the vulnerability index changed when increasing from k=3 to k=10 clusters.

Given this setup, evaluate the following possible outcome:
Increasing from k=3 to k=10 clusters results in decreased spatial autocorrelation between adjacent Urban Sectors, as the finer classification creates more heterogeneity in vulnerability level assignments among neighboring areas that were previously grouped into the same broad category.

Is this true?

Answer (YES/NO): YES